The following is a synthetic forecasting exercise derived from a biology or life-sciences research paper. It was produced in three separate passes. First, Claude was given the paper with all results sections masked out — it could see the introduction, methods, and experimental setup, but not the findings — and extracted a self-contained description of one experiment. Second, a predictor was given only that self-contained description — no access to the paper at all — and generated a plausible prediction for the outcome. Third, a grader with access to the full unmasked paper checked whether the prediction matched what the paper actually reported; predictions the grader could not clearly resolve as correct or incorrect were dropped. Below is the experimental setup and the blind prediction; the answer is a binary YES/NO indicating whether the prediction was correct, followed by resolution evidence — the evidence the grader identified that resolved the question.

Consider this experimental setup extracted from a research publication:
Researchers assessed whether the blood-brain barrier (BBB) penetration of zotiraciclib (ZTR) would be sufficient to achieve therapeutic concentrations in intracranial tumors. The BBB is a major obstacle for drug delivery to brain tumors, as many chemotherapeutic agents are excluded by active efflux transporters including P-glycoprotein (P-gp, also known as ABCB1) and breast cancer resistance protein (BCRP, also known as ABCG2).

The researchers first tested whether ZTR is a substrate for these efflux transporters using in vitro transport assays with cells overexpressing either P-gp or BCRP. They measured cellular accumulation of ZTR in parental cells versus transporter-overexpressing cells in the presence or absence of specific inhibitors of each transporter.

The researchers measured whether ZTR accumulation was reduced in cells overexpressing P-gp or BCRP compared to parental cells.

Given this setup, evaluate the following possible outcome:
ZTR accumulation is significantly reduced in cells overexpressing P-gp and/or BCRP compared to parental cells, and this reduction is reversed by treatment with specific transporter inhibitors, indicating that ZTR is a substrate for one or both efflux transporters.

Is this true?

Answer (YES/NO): NO